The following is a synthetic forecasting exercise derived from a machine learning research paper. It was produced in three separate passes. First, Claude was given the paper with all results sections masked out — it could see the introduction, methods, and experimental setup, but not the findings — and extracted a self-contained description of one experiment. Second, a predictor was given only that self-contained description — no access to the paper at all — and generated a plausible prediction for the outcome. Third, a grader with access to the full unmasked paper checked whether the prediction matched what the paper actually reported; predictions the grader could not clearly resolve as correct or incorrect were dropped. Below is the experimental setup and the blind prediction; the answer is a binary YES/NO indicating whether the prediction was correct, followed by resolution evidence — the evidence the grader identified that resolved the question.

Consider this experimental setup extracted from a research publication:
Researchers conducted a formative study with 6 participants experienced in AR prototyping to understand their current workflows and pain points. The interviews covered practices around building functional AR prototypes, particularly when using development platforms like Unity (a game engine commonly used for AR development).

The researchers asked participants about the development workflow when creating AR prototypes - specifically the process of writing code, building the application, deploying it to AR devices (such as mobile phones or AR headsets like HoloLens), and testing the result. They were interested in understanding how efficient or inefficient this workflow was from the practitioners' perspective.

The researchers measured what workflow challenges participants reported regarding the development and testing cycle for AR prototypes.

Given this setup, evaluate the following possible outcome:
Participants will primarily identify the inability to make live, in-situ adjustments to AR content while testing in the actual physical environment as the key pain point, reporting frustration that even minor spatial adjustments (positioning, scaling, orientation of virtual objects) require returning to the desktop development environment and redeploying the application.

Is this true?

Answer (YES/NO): NO